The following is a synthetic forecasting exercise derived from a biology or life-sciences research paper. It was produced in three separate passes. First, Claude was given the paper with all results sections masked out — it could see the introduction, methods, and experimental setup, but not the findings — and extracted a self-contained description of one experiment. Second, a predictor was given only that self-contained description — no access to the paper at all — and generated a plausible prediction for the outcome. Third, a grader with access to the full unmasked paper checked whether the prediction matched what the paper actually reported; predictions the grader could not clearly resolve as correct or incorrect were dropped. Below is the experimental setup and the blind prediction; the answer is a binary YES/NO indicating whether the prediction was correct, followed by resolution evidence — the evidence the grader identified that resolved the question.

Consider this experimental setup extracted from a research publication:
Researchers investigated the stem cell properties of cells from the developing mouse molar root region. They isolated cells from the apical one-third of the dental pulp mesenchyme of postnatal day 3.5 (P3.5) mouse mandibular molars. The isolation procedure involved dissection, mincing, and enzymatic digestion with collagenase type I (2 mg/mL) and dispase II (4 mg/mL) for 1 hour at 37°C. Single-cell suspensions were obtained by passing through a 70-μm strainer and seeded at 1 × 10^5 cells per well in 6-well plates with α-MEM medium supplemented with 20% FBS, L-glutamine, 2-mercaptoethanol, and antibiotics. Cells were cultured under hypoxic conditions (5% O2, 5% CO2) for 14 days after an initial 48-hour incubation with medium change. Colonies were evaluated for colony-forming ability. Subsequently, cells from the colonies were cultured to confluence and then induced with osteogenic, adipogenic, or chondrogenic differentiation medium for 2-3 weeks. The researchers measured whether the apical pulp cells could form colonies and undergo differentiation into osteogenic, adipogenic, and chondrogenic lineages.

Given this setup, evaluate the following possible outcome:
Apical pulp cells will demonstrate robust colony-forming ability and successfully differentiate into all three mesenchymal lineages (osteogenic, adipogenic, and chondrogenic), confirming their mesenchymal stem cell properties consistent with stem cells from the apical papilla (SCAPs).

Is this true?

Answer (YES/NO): YES